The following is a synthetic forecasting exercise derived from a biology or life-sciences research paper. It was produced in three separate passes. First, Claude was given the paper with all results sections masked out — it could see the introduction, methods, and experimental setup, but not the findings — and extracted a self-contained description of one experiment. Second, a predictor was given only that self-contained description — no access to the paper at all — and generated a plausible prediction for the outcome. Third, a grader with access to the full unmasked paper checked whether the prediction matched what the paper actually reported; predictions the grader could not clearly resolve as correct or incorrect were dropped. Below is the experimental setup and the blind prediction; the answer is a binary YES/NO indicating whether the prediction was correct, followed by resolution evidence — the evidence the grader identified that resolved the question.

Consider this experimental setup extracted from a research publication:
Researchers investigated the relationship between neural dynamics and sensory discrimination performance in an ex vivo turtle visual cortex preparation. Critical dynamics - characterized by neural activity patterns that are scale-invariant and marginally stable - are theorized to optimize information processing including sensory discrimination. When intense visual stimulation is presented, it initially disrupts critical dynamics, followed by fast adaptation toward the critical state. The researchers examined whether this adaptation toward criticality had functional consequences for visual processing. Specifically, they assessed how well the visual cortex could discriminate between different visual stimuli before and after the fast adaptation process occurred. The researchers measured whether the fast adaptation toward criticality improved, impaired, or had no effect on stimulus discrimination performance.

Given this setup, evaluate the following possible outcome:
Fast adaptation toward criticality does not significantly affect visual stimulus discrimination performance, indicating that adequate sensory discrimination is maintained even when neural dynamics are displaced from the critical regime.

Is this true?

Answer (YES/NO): NO